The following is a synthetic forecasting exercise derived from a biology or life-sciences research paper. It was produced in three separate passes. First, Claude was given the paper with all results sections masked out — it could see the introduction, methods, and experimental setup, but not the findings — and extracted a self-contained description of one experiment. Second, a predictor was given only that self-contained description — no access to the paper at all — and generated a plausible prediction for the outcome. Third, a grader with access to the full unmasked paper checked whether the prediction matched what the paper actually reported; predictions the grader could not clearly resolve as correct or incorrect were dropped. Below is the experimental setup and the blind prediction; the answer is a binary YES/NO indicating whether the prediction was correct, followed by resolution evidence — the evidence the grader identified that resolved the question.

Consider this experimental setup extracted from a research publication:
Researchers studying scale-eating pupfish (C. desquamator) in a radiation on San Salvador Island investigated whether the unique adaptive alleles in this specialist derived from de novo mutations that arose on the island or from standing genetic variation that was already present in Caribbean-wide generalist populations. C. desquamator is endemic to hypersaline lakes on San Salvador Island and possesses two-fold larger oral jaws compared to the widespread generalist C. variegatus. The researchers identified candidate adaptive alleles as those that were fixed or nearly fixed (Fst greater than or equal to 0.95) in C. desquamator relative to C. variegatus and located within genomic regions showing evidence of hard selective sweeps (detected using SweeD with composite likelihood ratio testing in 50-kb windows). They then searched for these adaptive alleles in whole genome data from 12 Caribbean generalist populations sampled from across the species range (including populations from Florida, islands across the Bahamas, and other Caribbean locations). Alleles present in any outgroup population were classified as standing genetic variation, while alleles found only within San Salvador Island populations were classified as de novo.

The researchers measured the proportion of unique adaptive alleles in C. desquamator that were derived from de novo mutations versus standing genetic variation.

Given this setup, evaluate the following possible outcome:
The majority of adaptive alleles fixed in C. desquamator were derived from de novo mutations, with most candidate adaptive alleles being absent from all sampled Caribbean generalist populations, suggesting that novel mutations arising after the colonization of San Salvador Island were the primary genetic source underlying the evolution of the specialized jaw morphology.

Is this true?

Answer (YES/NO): NO